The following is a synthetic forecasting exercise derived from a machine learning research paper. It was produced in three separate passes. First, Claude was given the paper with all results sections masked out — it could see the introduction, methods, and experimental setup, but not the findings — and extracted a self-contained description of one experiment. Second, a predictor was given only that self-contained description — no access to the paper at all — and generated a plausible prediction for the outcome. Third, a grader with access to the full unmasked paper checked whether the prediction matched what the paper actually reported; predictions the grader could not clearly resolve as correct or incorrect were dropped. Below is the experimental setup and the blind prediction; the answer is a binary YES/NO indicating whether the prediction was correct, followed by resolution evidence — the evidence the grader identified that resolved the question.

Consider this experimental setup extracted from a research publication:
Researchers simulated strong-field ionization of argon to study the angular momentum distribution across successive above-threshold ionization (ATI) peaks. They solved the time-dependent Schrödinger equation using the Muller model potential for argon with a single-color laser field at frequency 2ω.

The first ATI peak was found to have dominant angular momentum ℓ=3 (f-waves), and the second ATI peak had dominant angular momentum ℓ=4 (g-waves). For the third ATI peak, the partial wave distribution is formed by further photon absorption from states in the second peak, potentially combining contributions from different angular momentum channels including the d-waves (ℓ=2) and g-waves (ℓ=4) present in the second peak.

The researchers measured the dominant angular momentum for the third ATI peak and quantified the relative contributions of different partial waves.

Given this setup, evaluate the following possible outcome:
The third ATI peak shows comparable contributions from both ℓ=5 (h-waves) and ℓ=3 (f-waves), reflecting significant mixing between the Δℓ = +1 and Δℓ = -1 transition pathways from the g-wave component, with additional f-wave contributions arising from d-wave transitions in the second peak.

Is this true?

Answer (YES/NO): NO